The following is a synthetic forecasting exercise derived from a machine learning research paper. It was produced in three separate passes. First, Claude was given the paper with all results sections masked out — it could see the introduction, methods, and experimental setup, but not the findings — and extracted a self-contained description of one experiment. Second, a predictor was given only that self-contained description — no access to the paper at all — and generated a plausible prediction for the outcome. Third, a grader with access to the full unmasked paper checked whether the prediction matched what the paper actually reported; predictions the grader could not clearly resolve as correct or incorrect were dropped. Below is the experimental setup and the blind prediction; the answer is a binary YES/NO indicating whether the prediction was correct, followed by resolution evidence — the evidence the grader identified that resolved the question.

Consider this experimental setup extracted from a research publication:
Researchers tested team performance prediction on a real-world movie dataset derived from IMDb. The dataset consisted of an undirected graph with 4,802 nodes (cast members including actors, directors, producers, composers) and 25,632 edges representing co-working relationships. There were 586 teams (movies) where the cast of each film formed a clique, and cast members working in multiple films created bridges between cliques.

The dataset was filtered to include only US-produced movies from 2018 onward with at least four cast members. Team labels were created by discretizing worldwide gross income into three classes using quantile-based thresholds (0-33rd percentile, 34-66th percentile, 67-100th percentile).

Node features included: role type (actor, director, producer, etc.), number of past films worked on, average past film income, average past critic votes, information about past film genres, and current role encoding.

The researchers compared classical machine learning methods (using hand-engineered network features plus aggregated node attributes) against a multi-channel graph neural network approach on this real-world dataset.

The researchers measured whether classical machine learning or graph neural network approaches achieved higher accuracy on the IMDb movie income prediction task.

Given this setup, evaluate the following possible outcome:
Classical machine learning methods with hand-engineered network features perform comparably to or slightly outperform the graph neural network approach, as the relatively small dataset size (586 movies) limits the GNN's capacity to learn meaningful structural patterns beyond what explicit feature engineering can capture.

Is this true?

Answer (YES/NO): NO